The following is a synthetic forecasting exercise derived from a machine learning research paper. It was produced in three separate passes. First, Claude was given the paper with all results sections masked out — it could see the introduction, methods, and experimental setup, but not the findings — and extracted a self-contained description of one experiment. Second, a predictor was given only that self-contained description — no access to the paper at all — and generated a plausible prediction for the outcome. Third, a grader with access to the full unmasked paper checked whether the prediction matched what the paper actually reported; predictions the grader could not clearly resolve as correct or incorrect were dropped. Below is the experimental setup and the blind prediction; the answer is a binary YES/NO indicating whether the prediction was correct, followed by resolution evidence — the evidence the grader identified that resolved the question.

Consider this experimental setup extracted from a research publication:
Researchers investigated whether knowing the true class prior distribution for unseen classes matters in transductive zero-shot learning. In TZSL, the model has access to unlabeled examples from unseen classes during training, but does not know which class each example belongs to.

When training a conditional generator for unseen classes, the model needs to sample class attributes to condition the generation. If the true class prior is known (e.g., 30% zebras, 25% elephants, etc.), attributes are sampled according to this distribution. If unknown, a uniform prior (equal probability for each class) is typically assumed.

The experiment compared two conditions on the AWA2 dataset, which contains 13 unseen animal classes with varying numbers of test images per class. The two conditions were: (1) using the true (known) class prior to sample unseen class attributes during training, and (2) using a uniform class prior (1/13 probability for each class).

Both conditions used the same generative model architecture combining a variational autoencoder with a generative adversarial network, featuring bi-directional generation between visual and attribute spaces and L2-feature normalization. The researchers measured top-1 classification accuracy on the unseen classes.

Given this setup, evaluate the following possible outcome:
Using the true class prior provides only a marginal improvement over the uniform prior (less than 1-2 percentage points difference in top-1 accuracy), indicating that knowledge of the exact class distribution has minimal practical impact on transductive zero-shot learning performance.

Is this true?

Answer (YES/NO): NO